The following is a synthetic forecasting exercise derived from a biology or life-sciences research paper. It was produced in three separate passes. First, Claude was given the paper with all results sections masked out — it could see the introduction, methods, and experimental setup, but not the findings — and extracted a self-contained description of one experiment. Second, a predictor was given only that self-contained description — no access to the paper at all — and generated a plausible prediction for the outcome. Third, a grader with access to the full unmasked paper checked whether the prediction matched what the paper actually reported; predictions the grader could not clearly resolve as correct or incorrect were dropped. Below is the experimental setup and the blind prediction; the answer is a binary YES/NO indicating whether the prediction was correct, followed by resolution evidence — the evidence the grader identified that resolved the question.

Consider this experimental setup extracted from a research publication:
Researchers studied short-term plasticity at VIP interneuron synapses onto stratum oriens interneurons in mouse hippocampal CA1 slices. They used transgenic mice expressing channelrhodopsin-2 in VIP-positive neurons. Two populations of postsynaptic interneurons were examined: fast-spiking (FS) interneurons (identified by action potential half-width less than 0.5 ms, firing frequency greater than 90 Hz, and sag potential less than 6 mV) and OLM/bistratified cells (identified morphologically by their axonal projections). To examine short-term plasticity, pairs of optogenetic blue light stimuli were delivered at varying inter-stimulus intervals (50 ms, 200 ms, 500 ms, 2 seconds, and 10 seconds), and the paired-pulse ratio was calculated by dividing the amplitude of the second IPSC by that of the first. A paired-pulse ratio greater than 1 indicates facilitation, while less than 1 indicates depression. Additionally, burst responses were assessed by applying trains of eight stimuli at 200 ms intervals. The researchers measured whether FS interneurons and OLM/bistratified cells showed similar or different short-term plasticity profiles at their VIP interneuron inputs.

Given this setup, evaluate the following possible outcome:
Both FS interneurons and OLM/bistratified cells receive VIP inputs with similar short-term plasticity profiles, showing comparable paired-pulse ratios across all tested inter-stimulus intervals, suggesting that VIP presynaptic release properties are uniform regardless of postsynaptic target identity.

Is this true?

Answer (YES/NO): YES